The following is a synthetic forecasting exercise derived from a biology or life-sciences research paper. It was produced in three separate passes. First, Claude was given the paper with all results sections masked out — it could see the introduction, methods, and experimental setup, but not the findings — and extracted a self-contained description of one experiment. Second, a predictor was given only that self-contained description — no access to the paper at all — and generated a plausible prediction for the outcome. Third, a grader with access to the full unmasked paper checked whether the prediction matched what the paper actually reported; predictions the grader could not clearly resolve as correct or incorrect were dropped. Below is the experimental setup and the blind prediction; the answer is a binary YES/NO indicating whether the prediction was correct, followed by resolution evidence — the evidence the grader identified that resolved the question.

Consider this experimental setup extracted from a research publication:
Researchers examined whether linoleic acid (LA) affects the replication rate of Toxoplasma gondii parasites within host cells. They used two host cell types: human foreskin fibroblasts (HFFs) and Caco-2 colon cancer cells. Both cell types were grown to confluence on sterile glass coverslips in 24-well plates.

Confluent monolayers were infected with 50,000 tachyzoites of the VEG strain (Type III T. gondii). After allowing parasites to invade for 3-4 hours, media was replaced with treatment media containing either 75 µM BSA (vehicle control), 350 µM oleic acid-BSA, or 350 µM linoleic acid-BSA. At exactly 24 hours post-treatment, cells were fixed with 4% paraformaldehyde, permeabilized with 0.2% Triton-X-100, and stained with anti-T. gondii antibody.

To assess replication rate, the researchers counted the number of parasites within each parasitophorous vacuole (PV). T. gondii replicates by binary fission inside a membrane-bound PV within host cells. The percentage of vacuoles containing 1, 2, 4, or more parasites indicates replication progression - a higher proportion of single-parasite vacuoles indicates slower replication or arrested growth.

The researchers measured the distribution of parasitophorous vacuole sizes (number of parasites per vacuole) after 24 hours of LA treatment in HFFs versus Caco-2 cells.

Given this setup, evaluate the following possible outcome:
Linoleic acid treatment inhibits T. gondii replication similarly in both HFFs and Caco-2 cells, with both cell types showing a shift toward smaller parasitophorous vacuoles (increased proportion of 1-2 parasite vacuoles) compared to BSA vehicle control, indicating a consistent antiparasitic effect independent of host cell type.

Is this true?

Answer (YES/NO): NO